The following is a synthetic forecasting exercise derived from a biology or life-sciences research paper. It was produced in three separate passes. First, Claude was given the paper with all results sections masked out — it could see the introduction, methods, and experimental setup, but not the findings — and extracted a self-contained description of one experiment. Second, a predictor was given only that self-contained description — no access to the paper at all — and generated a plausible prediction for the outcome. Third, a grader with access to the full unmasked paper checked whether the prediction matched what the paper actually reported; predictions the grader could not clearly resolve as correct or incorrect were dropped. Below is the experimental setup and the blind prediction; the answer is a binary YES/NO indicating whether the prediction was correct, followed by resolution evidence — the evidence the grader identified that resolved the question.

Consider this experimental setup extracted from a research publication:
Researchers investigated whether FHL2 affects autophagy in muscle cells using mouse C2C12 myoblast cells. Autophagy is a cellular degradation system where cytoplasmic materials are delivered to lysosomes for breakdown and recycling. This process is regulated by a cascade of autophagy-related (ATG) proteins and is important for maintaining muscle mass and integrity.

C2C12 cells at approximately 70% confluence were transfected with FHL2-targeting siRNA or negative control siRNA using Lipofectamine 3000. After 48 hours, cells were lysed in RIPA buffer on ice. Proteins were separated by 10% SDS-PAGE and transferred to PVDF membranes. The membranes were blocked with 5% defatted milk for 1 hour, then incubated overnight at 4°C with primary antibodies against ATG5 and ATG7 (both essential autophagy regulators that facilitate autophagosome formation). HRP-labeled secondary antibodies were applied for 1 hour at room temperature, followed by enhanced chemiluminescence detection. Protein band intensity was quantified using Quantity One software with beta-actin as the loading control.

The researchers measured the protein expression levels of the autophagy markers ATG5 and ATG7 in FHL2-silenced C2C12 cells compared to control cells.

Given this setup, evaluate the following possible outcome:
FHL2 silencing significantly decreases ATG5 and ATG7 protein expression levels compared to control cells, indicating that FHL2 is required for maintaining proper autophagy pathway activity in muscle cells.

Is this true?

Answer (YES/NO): YES